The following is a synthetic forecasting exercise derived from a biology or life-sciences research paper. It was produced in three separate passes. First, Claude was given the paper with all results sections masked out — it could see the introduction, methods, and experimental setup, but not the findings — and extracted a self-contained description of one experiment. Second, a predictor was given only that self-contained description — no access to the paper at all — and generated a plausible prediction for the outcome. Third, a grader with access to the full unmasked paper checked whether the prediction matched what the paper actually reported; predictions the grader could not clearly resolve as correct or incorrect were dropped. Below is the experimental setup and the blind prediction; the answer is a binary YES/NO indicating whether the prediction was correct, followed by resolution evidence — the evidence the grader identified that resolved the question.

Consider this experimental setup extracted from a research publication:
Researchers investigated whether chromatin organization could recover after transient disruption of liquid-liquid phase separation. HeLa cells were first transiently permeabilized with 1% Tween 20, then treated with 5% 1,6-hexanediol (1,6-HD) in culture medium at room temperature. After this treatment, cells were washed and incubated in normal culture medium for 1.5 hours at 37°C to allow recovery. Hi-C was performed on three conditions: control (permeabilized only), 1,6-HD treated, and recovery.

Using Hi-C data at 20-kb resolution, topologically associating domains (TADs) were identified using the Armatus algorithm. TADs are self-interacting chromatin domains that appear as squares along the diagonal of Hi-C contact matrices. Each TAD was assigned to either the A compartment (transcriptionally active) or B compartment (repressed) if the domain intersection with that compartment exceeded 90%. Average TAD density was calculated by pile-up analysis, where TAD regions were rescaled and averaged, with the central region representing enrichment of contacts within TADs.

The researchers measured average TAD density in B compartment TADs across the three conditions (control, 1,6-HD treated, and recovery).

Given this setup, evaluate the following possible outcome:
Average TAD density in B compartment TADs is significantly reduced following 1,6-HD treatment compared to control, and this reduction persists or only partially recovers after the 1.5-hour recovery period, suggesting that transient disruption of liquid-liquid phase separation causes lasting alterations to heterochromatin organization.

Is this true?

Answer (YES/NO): NO